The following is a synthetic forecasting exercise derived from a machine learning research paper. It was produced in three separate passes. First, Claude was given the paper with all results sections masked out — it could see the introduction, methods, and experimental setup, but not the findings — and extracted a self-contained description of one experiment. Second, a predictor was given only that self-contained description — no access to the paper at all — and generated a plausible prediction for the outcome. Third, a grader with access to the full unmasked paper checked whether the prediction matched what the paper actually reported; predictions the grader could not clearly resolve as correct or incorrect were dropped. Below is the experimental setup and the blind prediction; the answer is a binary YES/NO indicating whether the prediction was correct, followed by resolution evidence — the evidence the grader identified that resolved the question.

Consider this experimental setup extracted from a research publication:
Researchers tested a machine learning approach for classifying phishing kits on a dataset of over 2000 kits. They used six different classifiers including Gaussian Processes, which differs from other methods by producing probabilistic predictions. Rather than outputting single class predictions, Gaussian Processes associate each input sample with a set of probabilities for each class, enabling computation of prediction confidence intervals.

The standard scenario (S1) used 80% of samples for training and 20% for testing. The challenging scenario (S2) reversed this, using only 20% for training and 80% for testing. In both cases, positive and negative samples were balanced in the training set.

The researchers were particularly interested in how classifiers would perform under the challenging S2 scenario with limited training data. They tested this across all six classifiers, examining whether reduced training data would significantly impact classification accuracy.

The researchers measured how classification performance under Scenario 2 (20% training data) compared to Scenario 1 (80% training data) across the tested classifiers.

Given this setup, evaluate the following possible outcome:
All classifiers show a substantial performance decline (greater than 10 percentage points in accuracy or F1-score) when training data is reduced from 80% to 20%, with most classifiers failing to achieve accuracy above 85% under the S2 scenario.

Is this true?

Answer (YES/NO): NO